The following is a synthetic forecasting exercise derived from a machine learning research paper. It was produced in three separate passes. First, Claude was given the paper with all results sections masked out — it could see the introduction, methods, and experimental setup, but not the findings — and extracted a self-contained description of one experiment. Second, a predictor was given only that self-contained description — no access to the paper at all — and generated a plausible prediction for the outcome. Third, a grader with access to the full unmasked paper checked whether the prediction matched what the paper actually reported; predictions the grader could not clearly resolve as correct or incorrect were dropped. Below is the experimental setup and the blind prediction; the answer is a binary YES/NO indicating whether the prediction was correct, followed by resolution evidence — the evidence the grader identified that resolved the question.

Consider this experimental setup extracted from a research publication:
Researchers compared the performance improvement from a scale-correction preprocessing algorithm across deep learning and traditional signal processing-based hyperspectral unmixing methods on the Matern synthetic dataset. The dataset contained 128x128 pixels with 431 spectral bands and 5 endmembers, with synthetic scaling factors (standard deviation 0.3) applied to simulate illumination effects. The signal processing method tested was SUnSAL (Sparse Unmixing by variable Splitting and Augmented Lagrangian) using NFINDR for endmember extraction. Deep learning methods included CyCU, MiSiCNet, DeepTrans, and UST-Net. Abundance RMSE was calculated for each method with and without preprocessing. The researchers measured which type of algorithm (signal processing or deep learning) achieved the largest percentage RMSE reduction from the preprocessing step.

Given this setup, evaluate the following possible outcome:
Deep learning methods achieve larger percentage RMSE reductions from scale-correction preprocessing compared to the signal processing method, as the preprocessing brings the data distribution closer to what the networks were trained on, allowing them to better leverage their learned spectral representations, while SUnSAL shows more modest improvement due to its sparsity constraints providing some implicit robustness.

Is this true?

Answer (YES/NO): NO